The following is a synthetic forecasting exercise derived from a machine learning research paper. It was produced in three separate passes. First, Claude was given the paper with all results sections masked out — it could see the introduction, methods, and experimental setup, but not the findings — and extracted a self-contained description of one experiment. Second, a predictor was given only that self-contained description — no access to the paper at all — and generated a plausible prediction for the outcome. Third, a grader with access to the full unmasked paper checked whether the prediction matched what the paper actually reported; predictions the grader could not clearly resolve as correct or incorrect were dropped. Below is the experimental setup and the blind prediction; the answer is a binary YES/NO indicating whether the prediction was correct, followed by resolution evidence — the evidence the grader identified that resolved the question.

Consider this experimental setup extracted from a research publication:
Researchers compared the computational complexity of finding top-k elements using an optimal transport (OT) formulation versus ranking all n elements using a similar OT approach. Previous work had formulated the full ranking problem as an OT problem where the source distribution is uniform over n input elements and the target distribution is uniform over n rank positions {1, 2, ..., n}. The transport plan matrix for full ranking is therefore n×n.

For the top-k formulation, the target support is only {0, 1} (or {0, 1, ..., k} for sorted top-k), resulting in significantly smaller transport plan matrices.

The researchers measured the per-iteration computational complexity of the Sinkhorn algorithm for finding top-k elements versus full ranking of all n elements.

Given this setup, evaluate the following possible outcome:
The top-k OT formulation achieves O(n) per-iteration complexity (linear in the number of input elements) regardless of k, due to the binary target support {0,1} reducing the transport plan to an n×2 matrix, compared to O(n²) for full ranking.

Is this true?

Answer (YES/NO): YES